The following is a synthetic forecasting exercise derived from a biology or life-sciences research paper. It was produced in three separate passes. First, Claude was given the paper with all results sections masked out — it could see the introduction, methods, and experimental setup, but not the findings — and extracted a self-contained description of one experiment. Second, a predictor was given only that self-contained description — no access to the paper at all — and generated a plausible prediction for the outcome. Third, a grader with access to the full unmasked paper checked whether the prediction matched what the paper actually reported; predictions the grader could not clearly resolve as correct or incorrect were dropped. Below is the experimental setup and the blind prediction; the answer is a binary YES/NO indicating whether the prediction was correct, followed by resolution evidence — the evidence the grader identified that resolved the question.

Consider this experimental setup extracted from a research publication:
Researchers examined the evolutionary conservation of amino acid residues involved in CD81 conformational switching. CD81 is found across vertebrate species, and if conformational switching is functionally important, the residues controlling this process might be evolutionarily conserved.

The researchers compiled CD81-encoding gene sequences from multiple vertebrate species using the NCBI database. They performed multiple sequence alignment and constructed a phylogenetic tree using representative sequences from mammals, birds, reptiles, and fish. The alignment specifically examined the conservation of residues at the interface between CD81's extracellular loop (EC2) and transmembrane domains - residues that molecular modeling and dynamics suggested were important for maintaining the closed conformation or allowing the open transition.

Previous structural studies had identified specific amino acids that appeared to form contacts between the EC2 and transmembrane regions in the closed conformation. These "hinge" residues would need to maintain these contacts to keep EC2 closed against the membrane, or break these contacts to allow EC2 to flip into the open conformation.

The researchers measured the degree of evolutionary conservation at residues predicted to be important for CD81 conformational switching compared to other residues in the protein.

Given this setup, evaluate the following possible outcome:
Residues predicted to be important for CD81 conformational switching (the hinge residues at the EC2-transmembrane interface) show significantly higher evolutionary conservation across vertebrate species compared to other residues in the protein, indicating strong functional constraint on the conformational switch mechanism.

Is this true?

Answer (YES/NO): YES